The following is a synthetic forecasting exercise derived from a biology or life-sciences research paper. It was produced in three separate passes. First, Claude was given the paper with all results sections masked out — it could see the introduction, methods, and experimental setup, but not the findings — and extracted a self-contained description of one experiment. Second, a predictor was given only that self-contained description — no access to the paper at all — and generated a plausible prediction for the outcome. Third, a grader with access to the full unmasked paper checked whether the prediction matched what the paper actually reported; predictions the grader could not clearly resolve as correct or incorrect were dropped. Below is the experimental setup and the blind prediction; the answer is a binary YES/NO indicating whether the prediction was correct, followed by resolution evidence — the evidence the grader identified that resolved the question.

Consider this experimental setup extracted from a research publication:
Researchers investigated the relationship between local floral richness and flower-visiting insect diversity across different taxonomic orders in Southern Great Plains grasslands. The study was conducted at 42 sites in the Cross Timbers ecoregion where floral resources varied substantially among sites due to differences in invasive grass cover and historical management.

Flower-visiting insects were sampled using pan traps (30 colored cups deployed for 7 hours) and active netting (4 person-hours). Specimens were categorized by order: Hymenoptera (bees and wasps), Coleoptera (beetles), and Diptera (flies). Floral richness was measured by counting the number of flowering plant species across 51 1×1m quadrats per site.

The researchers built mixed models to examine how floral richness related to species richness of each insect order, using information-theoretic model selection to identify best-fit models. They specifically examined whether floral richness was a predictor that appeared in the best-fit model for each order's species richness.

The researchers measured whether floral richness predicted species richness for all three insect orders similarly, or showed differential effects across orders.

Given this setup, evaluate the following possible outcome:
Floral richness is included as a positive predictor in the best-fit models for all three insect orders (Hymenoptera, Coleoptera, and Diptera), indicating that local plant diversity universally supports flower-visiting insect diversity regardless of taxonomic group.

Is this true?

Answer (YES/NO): NO